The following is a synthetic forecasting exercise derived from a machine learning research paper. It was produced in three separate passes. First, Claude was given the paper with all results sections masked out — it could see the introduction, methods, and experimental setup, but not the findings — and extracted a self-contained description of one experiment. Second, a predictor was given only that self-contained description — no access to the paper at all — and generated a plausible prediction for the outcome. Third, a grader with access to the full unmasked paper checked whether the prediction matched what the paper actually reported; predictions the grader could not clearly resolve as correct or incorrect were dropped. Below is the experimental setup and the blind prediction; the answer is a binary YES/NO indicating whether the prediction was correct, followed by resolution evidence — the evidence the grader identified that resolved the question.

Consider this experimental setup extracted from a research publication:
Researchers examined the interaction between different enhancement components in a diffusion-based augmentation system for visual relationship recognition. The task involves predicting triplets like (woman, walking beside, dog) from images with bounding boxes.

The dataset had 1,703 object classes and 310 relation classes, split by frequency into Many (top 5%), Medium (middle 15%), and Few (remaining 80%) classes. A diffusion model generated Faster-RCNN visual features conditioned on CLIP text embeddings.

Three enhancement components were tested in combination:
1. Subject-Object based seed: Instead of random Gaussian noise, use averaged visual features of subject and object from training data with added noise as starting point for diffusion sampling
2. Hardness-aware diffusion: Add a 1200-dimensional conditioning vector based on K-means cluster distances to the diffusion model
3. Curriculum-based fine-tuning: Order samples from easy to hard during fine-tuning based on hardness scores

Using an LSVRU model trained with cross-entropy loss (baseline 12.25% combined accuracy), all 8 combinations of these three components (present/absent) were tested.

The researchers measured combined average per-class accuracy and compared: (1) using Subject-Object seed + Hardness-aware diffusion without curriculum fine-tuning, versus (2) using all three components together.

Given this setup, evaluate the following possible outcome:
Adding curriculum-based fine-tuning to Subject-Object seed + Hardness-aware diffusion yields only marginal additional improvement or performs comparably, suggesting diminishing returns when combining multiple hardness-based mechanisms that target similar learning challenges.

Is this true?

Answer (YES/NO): NO